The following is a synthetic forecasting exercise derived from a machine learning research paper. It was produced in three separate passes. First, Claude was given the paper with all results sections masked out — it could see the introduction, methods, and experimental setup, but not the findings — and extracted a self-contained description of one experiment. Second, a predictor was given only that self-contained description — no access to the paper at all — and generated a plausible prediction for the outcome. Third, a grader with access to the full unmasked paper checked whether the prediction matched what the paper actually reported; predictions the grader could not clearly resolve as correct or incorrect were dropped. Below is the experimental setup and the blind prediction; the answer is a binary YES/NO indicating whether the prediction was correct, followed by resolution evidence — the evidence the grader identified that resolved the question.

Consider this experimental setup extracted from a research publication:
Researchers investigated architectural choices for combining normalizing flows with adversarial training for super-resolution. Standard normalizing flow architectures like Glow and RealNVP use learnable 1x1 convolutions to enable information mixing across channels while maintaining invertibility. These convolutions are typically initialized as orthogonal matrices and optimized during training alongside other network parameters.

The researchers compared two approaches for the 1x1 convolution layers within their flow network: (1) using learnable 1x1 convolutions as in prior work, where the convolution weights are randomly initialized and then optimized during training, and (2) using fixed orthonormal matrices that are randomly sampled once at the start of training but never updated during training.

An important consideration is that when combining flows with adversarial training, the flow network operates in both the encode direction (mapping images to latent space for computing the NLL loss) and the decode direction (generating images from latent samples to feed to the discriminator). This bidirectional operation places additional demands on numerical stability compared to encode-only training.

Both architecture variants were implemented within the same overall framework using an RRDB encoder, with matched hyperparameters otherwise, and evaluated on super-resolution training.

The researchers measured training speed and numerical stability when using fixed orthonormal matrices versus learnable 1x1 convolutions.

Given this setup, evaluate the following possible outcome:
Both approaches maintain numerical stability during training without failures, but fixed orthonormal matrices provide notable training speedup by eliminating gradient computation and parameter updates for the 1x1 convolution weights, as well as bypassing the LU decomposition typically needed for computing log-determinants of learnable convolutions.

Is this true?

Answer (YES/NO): YES